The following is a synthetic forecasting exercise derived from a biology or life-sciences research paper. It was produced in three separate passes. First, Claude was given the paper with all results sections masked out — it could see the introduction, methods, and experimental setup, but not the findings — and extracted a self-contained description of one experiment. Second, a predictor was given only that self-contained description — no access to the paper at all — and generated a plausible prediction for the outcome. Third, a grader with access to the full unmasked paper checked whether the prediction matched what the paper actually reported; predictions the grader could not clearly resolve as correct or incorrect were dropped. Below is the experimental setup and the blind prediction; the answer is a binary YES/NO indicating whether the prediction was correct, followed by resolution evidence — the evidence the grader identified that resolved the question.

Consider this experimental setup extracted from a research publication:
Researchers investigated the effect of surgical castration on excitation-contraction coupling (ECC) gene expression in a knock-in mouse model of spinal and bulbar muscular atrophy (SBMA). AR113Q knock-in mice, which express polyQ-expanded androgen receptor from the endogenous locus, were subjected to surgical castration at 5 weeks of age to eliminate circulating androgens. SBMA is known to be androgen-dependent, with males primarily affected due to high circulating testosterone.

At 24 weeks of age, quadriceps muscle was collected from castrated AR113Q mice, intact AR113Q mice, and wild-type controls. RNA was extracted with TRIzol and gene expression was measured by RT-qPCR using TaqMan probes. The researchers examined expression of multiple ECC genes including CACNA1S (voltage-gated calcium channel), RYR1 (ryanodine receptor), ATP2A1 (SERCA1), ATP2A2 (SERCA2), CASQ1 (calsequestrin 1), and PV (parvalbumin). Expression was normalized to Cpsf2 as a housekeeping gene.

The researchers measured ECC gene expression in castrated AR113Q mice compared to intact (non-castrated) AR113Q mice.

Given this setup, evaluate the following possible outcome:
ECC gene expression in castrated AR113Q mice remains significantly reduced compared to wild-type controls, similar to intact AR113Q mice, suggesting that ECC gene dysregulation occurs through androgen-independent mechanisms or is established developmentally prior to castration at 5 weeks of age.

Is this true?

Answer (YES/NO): NO